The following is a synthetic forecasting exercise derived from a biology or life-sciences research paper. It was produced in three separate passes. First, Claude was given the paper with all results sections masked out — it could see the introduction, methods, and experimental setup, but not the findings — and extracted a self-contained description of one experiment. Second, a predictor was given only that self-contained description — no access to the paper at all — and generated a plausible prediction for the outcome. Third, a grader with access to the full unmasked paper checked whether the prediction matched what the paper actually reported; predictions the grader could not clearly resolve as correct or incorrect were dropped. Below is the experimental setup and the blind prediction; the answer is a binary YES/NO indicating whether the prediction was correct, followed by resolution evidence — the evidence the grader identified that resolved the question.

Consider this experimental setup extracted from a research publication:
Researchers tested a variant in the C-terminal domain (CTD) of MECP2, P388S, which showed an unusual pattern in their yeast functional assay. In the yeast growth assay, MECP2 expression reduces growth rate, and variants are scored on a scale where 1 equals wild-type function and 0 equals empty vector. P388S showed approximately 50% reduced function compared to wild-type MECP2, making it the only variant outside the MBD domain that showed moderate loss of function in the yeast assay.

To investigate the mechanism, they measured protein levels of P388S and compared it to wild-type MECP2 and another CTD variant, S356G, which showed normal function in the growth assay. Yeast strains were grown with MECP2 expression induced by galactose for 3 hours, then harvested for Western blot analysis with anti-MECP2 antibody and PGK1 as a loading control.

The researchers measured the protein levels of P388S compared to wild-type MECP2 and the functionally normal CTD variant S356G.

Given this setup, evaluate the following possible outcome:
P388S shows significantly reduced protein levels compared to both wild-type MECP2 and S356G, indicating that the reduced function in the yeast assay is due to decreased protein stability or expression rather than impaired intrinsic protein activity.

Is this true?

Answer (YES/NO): YES